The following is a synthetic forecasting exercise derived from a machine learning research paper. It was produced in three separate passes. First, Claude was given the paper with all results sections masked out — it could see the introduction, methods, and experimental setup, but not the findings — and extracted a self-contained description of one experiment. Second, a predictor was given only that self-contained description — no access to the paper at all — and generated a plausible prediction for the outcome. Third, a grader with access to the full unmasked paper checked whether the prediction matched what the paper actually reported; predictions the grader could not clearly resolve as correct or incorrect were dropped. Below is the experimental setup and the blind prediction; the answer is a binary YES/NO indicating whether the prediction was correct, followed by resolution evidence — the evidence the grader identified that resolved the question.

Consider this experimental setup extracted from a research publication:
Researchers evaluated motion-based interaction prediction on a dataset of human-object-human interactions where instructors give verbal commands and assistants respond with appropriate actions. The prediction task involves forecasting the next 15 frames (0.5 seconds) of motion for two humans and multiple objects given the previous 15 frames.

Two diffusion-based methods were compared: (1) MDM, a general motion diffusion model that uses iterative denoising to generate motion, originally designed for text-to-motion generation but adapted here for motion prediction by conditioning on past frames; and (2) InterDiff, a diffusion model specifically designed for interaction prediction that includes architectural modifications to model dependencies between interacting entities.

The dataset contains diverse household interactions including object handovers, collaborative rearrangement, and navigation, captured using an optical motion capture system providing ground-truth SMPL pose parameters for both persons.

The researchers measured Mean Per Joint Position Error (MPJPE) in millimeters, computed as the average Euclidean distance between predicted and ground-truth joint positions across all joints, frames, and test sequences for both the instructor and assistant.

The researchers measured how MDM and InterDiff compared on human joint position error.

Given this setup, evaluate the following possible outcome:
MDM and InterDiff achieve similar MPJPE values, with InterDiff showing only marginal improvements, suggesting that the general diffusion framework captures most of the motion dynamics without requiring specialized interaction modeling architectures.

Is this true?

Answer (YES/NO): NO